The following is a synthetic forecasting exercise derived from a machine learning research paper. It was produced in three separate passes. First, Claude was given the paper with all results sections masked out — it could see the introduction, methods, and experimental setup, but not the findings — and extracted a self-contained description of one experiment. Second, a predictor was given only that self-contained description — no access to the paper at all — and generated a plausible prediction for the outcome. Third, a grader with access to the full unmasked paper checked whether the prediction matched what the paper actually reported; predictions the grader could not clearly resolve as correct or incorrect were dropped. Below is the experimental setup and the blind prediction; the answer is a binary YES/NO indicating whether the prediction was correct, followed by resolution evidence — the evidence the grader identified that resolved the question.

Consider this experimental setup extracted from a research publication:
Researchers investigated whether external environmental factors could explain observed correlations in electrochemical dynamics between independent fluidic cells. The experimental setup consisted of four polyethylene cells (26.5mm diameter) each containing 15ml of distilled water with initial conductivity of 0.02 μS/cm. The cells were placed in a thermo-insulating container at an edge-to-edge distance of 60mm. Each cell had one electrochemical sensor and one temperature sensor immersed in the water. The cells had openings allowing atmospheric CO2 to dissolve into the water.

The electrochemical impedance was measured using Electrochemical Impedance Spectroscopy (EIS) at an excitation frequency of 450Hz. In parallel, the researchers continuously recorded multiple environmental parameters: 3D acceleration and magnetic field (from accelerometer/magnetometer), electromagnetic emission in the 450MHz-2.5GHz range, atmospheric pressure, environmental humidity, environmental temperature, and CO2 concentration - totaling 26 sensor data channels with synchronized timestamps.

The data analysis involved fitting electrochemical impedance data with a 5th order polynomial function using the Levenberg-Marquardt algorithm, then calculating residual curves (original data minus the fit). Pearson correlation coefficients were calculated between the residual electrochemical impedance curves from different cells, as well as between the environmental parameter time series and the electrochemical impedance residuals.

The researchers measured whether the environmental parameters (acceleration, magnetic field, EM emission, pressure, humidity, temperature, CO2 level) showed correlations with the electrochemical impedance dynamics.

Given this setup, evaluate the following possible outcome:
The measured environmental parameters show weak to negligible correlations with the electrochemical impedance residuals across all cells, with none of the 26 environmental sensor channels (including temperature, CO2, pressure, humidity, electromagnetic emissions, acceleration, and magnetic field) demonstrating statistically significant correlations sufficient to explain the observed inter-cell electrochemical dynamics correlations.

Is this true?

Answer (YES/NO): YES